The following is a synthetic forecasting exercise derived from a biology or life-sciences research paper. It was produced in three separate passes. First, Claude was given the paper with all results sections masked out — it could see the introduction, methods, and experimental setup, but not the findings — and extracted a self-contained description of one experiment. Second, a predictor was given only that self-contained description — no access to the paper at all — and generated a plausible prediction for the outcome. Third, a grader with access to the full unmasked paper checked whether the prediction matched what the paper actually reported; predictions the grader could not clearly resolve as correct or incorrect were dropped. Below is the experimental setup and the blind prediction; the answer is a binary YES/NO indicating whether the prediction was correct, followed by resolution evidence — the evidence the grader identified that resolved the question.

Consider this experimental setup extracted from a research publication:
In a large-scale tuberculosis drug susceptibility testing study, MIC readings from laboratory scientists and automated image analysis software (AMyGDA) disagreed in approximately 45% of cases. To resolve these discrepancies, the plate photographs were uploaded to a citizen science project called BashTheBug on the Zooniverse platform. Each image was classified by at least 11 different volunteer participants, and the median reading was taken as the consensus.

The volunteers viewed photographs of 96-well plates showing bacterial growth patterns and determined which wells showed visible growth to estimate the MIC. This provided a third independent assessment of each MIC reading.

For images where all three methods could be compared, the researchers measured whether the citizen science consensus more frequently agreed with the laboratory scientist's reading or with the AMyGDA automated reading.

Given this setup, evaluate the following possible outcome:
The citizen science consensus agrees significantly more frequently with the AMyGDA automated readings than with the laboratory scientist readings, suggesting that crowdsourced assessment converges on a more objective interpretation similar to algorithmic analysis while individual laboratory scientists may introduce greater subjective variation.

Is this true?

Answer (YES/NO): NO